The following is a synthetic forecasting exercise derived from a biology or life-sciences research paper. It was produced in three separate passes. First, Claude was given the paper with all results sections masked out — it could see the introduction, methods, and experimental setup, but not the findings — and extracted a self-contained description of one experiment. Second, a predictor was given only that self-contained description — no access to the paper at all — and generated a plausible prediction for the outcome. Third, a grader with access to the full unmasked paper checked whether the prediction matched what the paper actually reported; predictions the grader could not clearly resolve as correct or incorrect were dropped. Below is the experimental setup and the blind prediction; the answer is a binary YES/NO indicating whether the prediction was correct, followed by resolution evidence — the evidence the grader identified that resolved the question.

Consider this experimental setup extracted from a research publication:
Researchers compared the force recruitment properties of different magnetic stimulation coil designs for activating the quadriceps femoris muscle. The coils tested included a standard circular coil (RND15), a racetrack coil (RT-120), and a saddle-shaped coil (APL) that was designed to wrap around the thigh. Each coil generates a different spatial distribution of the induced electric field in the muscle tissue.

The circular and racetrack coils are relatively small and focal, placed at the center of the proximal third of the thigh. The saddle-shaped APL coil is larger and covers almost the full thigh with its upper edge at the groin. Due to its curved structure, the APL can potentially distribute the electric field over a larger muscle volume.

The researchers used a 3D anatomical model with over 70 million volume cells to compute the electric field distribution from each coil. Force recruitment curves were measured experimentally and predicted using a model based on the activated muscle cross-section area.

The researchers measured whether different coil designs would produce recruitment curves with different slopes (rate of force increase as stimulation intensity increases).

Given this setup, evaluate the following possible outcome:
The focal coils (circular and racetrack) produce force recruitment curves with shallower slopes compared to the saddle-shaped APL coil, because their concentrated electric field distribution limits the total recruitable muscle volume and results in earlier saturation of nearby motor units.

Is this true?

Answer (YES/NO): YES